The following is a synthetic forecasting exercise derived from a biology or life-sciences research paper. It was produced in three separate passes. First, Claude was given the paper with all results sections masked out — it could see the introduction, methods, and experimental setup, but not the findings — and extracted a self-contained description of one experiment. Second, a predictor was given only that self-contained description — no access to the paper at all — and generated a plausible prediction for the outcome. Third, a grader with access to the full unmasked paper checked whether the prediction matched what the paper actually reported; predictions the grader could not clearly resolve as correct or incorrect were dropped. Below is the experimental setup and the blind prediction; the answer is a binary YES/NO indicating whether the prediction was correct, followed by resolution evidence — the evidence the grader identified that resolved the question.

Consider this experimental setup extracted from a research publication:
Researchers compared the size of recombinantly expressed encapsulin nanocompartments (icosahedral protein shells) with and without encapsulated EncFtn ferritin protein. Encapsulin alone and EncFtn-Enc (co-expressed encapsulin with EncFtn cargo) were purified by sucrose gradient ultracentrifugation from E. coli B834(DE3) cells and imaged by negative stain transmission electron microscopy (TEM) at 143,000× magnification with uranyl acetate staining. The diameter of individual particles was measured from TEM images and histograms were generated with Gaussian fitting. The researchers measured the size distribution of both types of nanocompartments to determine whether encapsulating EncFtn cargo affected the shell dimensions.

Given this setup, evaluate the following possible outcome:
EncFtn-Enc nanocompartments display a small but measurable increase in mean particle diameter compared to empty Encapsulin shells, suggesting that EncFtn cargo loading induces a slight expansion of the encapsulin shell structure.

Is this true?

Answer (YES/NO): NO